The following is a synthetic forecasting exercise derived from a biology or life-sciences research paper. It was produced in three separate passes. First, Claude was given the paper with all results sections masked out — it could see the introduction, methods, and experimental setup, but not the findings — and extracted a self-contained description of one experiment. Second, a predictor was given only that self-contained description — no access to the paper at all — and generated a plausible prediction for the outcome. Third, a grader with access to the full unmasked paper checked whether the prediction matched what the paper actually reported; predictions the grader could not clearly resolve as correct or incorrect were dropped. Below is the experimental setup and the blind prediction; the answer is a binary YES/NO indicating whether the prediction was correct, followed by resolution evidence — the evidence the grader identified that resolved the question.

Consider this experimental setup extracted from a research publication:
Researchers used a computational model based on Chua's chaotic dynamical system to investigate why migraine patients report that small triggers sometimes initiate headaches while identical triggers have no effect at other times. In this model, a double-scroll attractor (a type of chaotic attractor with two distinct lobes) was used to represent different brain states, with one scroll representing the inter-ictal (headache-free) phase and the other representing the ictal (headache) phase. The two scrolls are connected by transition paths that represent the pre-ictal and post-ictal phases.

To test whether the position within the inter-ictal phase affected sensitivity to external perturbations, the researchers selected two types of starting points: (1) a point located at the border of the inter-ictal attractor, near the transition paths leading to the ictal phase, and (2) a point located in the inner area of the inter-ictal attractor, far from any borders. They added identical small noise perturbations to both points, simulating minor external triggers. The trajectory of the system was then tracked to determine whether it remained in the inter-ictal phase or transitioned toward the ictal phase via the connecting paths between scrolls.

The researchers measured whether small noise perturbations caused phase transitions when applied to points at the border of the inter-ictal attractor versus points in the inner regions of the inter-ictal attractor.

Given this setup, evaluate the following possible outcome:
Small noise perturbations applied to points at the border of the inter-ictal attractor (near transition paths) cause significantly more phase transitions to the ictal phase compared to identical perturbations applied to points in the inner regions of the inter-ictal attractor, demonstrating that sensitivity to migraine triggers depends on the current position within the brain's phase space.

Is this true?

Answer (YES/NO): YES